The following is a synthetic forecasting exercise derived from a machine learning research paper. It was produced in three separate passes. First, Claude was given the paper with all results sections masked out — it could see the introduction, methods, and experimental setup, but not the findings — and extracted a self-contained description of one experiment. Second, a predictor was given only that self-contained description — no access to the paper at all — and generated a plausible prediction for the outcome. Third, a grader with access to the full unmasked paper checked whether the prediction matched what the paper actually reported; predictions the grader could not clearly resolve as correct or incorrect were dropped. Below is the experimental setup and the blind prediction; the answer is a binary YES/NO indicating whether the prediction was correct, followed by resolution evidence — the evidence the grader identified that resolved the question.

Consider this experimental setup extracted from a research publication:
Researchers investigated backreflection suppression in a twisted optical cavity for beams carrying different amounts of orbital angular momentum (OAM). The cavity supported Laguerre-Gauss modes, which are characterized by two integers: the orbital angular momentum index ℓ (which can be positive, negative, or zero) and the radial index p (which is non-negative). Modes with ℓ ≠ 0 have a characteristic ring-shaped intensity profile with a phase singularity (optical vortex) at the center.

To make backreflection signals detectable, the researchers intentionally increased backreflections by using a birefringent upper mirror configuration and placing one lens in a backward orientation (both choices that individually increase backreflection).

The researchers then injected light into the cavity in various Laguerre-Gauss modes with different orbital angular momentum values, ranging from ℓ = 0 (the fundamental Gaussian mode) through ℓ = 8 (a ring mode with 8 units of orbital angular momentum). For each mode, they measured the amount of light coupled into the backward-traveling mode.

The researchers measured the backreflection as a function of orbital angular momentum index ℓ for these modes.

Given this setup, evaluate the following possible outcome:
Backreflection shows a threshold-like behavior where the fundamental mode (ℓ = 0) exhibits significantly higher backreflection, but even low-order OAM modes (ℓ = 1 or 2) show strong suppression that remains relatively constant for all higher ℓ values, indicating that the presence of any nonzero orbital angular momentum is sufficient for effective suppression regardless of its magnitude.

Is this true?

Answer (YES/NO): NO